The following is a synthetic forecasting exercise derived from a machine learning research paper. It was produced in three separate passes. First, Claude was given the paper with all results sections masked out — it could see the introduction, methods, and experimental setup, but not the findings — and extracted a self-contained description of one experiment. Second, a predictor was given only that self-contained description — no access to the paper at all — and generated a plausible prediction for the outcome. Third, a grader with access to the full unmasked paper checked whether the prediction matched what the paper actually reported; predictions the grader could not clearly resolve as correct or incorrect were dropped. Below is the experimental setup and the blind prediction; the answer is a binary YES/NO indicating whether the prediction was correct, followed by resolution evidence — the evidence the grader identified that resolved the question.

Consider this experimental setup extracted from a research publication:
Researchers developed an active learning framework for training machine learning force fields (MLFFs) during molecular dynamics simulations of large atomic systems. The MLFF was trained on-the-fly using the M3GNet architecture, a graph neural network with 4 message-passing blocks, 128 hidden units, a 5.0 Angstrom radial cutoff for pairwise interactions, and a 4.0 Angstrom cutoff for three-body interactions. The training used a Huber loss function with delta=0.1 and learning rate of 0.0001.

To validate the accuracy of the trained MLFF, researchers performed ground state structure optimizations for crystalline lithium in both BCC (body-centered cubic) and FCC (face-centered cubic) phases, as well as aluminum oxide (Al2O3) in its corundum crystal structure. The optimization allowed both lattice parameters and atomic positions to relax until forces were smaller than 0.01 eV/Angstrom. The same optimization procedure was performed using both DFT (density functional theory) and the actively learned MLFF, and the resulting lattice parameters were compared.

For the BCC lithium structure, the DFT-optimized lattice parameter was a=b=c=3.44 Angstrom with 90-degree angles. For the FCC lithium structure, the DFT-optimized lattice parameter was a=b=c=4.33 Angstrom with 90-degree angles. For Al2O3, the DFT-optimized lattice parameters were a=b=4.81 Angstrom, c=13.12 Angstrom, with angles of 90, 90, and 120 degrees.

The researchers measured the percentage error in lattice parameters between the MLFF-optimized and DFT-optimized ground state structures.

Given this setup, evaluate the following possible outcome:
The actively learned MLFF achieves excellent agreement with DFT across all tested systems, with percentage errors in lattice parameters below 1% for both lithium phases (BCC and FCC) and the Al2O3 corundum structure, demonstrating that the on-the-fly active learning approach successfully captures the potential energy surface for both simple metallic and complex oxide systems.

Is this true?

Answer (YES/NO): YES